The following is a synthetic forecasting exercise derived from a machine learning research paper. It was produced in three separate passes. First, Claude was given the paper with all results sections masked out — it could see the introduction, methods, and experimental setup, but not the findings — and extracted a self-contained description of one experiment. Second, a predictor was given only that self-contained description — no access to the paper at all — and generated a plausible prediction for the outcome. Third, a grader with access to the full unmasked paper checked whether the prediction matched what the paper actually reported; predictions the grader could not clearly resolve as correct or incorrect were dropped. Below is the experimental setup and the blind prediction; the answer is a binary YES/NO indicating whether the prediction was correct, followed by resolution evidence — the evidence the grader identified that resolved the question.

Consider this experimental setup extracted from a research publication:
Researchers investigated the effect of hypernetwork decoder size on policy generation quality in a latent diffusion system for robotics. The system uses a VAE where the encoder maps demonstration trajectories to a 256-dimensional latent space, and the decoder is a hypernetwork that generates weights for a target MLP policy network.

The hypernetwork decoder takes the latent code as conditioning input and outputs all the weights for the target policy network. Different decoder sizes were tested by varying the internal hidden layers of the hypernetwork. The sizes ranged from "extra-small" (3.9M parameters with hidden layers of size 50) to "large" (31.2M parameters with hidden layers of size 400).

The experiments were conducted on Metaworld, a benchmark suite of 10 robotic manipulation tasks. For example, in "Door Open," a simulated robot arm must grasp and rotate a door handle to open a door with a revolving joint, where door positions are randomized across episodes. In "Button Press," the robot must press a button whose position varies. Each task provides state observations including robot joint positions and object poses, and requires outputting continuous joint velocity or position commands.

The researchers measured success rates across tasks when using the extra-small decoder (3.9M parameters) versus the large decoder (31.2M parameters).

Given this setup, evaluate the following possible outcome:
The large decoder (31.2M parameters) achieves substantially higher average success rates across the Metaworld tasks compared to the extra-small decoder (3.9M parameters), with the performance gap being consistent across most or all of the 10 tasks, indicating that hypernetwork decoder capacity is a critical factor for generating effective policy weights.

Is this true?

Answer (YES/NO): NO